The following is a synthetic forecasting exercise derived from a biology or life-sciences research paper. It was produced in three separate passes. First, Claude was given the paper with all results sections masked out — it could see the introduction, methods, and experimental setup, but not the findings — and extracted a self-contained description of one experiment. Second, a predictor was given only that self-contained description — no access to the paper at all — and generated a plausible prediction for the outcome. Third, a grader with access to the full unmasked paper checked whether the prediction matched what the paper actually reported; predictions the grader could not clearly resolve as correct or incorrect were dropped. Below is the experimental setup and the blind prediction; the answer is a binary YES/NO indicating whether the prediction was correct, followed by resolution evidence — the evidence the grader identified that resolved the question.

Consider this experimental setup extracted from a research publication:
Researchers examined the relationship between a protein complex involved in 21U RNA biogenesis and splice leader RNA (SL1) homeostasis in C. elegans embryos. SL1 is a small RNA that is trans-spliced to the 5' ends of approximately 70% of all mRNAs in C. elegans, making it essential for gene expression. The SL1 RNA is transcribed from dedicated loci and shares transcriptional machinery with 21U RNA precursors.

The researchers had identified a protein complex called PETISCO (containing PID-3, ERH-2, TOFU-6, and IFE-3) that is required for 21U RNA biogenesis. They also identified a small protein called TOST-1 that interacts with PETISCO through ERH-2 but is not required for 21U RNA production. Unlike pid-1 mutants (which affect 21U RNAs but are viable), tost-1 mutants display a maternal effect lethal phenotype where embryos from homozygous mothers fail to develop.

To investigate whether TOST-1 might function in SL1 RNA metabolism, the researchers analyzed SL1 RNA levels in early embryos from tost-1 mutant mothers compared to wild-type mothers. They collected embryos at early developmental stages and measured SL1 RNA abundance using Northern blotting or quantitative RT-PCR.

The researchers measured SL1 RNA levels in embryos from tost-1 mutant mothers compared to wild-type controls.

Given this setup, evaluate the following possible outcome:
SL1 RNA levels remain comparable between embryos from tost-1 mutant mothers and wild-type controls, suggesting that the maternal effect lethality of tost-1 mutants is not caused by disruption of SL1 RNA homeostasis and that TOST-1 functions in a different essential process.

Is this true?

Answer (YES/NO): NO